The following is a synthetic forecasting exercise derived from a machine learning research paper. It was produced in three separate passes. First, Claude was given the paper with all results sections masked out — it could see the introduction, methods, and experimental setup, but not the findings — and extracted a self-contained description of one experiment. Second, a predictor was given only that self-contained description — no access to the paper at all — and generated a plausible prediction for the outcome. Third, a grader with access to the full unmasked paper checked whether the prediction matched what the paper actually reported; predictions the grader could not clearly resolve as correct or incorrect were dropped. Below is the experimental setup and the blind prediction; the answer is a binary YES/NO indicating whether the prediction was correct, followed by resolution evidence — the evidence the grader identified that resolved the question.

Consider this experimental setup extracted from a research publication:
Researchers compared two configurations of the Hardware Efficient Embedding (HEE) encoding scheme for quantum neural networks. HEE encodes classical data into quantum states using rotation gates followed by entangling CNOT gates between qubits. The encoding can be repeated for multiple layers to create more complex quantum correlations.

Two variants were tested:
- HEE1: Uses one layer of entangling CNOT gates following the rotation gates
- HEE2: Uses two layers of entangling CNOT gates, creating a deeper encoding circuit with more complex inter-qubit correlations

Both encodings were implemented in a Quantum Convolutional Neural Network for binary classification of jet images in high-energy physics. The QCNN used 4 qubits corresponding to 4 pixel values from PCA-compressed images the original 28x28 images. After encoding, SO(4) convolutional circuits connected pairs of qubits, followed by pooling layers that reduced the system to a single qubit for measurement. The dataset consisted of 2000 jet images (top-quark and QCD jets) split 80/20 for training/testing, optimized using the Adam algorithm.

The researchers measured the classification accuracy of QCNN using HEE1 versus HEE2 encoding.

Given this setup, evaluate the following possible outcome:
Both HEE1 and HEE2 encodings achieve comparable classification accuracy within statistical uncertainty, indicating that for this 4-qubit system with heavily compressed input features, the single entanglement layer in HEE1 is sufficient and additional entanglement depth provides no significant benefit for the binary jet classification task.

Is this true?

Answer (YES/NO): NO